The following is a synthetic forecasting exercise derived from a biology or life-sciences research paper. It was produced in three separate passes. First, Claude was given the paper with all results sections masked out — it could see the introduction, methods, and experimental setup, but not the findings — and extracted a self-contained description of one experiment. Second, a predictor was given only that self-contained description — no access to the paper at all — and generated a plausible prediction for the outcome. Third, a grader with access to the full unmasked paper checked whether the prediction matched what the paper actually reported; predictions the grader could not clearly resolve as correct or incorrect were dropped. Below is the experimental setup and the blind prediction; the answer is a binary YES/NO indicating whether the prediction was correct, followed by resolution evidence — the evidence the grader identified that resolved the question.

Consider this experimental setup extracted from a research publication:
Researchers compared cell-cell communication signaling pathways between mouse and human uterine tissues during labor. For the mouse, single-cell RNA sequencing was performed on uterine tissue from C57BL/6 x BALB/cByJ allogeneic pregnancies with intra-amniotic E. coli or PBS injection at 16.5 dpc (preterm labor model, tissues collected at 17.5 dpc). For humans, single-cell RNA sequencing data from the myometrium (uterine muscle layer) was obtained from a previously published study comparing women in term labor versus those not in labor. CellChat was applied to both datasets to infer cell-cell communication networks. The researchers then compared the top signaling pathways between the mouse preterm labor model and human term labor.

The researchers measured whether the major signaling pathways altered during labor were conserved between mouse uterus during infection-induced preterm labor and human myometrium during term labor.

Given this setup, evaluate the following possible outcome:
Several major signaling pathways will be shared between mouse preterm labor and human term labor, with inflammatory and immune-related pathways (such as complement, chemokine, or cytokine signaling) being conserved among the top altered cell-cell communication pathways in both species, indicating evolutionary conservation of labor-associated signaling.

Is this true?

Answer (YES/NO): YES